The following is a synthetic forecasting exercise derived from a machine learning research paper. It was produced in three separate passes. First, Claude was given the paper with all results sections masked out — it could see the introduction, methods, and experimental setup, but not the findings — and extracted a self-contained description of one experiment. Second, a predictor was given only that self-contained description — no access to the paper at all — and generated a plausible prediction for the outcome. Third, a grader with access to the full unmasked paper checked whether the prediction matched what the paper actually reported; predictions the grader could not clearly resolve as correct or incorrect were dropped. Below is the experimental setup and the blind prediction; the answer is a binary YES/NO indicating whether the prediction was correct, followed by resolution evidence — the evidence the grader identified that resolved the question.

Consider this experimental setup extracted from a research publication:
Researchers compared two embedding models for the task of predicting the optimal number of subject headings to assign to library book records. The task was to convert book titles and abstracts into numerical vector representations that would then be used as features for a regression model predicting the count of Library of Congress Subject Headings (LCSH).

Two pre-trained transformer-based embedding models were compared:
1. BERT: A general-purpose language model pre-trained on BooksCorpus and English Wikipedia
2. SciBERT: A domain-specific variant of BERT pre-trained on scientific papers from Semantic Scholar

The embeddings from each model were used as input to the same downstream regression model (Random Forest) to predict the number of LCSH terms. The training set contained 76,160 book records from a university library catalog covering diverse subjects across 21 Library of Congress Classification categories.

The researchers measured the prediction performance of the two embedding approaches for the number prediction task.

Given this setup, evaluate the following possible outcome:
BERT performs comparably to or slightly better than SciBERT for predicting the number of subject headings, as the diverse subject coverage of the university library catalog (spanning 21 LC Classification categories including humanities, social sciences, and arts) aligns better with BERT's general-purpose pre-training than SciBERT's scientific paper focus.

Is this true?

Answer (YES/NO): YES